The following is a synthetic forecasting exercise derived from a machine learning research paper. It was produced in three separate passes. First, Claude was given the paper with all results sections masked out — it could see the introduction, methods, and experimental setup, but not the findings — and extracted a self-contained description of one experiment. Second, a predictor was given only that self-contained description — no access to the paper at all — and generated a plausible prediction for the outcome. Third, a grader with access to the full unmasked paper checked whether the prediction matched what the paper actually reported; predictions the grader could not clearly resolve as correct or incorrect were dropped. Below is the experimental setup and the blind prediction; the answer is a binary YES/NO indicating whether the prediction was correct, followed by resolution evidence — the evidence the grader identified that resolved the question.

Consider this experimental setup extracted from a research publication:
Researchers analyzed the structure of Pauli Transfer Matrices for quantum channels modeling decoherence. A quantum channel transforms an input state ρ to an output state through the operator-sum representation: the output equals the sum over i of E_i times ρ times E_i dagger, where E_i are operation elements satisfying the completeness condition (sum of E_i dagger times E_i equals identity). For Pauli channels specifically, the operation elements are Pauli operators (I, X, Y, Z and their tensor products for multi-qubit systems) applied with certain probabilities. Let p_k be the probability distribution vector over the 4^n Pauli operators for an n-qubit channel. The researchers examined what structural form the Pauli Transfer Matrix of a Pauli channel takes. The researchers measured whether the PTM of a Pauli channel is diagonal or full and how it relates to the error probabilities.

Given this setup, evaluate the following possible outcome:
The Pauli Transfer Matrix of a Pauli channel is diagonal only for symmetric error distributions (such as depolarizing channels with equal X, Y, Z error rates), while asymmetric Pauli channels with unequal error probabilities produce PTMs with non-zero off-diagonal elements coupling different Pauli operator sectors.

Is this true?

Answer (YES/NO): NO